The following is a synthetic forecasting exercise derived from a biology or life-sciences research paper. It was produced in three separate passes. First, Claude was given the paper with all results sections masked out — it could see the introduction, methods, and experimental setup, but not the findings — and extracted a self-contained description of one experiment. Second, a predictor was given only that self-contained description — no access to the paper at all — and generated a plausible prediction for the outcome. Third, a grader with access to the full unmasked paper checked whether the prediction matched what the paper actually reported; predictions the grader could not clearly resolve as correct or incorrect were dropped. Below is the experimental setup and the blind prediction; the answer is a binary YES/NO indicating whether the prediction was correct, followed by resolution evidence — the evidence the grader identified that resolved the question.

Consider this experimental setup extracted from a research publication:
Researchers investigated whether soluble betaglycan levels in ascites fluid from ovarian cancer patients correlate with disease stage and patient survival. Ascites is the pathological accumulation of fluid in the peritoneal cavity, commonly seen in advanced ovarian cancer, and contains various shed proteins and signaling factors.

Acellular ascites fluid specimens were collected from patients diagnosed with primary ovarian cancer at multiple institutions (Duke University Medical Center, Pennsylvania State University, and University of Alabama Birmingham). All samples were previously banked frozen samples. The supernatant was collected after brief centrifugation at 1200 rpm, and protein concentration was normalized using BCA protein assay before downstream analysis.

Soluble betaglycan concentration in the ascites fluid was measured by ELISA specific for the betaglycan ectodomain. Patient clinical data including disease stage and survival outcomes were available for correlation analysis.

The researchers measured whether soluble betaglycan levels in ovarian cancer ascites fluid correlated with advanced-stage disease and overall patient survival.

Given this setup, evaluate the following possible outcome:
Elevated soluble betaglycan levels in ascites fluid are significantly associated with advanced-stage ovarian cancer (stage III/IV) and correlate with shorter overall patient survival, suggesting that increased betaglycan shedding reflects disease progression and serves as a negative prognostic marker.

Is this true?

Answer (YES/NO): YES